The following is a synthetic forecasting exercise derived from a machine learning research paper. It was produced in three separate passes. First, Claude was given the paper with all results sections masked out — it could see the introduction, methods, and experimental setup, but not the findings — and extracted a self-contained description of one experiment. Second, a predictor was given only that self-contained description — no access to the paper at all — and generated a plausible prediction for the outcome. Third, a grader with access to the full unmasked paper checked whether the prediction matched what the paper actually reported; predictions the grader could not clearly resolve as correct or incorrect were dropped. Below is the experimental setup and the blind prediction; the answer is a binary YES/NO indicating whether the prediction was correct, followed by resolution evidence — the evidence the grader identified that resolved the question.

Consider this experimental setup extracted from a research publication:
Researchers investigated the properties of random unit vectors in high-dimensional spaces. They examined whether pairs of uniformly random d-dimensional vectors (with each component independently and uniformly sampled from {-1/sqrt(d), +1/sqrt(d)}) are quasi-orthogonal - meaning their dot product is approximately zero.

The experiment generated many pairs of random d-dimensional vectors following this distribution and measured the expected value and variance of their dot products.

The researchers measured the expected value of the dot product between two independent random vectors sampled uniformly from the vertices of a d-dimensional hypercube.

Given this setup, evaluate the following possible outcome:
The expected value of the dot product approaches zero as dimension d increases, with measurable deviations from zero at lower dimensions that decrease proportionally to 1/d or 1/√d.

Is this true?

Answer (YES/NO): NO